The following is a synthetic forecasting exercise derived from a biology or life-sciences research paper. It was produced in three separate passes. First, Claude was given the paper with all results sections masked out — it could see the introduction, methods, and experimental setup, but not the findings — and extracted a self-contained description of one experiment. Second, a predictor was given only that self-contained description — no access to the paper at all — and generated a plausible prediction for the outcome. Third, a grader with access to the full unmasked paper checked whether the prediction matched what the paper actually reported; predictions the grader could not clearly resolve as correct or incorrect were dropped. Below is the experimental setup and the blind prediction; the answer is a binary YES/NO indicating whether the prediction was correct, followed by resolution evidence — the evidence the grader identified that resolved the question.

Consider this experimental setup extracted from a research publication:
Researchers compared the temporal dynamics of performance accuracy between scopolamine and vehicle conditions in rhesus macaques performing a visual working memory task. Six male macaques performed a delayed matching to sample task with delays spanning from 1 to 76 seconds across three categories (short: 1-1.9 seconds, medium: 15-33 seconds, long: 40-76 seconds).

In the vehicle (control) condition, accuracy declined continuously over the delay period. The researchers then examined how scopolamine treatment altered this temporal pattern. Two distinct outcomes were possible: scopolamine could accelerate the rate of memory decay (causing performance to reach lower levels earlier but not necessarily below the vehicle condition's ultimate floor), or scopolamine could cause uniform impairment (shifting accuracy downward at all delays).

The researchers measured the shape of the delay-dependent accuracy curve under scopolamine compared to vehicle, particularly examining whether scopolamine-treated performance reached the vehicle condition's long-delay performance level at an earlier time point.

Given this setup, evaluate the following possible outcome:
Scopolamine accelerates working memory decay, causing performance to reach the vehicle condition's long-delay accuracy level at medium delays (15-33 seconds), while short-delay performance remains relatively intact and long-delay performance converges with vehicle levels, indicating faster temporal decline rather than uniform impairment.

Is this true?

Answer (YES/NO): YES